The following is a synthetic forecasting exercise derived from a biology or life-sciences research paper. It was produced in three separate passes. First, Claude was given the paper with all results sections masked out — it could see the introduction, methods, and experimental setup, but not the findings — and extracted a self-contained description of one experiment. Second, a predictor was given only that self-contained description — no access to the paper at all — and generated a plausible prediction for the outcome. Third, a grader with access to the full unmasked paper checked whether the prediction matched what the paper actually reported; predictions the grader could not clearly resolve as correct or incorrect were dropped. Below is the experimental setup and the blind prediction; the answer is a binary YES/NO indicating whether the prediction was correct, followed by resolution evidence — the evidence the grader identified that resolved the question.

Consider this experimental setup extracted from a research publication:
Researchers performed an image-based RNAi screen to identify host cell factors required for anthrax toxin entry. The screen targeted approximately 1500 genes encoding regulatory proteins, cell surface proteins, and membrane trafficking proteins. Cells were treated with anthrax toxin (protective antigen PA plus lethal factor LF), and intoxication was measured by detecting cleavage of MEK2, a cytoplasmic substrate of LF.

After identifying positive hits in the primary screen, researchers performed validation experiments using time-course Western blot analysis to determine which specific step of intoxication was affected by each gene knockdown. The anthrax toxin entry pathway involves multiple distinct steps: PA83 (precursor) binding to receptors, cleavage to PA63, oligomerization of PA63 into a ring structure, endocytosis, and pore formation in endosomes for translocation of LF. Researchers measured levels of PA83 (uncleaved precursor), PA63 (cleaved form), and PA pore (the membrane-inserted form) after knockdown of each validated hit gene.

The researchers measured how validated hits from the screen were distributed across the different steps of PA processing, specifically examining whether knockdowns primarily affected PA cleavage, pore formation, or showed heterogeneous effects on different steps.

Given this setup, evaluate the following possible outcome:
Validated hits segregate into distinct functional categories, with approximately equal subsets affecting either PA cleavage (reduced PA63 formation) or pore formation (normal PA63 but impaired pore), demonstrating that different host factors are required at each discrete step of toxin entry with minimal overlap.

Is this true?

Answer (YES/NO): NO